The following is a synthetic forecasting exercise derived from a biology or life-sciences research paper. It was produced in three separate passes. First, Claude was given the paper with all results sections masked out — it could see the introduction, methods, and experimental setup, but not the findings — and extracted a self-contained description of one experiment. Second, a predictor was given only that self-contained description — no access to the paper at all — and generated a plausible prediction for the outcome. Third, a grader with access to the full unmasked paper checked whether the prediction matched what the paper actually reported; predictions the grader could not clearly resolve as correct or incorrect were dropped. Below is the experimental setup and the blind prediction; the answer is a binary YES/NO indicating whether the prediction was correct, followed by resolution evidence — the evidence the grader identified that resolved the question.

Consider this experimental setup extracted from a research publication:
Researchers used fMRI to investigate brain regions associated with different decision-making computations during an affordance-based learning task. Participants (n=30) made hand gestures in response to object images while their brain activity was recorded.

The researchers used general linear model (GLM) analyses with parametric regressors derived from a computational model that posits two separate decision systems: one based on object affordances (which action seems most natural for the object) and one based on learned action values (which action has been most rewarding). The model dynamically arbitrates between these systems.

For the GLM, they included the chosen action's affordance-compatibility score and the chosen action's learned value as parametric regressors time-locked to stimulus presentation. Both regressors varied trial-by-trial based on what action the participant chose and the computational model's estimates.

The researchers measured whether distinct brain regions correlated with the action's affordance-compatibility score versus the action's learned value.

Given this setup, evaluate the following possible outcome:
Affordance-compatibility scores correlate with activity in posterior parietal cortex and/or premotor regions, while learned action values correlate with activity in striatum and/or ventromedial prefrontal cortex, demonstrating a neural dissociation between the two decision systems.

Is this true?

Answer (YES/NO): NO